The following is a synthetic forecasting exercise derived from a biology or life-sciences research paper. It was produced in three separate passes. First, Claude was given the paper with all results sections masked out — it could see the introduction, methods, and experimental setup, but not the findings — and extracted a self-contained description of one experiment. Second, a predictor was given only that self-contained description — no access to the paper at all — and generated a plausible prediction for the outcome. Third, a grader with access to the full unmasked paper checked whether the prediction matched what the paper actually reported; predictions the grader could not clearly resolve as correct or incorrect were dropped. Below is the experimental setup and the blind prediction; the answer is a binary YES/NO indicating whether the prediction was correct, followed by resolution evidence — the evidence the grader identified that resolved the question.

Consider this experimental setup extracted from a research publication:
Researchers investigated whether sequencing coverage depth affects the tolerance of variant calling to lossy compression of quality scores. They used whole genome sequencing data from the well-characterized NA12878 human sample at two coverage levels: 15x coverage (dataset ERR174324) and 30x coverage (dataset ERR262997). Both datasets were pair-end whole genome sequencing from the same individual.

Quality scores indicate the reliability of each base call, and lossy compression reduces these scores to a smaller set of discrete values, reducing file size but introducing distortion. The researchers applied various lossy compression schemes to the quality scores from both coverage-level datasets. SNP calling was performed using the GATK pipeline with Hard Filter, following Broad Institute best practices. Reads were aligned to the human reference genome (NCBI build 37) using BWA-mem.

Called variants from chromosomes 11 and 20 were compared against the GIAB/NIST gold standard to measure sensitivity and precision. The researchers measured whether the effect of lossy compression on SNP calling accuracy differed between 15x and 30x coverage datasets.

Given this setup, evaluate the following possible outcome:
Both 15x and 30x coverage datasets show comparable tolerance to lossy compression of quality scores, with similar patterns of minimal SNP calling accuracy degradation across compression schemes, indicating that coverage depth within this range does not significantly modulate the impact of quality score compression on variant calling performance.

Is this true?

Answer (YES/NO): NO